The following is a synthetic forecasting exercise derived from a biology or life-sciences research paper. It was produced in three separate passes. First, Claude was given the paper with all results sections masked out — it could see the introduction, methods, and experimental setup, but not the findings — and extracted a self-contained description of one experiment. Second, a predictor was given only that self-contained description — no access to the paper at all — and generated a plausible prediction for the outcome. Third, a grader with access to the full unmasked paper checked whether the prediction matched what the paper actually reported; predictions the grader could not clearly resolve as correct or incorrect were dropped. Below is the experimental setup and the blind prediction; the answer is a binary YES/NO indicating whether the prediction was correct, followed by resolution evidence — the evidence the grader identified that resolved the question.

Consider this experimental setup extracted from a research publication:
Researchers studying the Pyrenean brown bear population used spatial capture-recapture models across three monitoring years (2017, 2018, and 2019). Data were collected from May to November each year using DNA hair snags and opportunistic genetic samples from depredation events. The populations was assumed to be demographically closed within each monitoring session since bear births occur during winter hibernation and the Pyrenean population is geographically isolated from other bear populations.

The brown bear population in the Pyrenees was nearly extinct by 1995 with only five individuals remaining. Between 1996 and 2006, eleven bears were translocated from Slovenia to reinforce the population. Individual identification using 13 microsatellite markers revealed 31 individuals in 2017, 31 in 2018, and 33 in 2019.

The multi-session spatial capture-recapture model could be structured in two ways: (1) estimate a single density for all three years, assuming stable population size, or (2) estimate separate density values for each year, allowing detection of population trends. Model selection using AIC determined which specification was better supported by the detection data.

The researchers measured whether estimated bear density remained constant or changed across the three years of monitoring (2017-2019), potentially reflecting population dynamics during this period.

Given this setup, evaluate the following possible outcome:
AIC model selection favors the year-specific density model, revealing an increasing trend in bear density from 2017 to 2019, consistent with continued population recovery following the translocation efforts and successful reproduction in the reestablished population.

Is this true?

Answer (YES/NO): NO